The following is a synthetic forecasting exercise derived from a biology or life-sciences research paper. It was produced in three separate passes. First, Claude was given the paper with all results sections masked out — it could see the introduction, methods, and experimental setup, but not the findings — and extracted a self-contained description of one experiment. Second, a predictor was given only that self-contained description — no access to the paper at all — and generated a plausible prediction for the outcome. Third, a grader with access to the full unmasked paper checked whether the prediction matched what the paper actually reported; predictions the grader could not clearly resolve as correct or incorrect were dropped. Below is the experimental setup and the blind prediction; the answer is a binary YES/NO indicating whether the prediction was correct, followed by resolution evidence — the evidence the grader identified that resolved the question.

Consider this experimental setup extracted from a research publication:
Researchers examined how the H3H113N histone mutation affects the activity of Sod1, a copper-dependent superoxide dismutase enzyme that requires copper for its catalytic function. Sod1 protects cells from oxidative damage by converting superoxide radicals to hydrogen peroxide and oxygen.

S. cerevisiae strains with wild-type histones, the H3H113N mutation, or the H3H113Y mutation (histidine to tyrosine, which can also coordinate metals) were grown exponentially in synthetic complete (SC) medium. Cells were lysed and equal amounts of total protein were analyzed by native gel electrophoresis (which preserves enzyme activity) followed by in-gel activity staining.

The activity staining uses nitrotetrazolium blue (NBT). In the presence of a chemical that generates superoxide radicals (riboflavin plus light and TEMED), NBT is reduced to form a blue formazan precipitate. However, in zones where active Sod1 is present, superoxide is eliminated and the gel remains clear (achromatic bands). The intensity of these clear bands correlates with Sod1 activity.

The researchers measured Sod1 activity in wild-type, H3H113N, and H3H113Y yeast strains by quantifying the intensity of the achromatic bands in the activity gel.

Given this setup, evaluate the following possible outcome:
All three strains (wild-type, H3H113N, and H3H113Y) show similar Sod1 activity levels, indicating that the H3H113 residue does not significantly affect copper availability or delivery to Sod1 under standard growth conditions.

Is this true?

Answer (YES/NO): NO